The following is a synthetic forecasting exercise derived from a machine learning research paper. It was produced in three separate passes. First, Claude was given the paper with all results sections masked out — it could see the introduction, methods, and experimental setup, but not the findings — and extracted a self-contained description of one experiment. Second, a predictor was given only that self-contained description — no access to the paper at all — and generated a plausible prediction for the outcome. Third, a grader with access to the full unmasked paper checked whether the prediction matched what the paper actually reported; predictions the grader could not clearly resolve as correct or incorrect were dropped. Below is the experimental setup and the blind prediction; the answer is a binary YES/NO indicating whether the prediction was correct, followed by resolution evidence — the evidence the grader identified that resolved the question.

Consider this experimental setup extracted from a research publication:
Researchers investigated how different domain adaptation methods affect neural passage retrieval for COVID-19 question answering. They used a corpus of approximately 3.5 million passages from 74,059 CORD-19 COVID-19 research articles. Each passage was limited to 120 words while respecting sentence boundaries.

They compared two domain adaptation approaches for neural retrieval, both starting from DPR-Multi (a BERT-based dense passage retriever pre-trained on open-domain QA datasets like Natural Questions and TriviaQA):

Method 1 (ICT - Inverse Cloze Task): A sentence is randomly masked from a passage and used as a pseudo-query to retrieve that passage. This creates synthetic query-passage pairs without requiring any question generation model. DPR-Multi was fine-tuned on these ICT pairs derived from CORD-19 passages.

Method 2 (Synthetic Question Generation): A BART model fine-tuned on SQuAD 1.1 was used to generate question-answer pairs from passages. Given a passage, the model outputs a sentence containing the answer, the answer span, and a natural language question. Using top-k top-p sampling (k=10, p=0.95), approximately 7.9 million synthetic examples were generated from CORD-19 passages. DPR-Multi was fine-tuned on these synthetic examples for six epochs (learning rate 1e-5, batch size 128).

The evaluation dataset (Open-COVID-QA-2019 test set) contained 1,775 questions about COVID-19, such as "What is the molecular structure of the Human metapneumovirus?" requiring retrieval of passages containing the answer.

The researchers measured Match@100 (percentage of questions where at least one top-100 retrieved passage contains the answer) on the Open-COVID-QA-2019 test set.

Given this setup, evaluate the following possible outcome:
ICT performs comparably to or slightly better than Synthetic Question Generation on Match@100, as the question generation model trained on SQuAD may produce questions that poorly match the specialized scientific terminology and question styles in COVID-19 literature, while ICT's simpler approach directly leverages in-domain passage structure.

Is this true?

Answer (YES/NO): NO